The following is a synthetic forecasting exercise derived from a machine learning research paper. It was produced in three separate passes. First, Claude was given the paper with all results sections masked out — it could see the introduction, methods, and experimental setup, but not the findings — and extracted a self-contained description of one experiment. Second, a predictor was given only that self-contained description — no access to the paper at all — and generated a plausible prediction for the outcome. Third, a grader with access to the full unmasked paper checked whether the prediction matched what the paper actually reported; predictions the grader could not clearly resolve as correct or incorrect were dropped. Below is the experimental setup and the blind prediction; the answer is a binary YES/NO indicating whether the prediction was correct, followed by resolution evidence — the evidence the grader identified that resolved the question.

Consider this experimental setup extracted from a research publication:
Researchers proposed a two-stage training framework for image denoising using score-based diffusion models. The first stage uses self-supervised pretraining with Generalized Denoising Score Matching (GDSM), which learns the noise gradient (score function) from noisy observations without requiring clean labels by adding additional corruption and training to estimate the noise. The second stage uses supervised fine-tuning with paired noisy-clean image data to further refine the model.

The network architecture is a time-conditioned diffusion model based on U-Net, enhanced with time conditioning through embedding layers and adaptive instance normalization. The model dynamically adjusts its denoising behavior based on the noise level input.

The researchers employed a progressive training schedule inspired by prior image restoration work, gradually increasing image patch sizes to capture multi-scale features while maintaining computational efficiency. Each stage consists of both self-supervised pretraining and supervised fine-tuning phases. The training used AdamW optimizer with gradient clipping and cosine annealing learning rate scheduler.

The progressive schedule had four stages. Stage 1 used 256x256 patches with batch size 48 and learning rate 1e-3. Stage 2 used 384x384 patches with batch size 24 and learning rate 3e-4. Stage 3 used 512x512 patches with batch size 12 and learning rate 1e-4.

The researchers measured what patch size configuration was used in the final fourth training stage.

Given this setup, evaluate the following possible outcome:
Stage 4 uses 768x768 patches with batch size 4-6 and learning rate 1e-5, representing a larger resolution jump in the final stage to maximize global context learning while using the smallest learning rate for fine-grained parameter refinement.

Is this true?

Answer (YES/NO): NO